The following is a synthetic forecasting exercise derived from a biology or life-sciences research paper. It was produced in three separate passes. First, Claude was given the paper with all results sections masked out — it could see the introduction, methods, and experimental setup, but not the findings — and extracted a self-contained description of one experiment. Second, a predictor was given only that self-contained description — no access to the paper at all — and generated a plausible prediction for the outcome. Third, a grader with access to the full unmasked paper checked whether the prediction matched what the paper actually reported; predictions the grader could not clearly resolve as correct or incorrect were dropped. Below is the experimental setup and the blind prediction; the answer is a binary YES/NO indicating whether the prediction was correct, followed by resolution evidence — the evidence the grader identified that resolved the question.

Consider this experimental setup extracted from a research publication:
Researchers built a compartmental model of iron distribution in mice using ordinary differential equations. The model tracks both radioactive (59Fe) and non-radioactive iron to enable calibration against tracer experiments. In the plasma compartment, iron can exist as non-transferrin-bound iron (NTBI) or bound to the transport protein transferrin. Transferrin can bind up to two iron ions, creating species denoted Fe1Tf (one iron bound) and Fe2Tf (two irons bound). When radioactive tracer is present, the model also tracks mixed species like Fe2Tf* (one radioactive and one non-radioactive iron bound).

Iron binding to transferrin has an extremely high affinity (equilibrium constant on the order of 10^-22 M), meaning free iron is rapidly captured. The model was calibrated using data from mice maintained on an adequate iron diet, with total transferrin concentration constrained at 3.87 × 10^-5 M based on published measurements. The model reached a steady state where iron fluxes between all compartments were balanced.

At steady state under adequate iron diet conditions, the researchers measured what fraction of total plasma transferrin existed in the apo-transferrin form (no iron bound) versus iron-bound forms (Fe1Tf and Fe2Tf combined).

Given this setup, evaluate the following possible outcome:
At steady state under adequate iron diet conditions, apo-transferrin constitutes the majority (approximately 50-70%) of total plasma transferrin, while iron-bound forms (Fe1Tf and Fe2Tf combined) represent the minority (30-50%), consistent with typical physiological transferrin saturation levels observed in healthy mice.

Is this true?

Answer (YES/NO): YES